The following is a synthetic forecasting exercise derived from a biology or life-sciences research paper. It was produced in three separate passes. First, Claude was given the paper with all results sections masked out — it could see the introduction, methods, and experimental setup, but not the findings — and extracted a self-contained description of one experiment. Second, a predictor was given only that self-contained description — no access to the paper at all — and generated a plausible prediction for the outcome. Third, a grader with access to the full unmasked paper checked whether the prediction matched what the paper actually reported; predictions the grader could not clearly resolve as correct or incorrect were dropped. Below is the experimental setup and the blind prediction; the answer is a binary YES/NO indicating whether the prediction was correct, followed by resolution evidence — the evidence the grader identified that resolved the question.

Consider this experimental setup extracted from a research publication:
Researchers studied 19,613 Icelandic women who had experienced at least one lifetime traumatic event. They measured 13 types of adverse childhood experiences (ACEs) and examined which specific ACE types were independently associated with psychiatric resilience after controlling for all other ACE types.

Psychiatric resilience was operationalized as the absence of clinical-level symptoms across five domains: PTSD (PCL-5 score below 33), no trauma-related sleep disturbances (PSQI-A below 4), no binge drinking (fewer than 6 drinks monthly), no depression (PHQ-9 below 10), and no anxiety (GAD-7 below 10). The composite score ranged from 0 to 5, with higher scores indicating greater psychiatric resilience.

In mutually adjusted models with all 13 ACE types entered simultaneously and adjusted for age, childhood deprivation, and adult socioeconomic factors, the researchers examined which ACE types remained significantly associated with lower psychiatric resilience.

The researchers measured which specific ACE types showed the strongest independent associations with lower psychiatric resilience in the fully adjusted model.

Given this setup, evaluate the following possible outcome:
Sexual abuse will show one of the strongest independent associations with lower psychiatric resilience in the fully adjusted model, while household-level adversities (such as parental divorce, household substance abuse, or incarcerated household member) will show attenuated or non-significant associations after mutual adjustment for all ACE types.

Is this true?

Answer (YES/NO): YES